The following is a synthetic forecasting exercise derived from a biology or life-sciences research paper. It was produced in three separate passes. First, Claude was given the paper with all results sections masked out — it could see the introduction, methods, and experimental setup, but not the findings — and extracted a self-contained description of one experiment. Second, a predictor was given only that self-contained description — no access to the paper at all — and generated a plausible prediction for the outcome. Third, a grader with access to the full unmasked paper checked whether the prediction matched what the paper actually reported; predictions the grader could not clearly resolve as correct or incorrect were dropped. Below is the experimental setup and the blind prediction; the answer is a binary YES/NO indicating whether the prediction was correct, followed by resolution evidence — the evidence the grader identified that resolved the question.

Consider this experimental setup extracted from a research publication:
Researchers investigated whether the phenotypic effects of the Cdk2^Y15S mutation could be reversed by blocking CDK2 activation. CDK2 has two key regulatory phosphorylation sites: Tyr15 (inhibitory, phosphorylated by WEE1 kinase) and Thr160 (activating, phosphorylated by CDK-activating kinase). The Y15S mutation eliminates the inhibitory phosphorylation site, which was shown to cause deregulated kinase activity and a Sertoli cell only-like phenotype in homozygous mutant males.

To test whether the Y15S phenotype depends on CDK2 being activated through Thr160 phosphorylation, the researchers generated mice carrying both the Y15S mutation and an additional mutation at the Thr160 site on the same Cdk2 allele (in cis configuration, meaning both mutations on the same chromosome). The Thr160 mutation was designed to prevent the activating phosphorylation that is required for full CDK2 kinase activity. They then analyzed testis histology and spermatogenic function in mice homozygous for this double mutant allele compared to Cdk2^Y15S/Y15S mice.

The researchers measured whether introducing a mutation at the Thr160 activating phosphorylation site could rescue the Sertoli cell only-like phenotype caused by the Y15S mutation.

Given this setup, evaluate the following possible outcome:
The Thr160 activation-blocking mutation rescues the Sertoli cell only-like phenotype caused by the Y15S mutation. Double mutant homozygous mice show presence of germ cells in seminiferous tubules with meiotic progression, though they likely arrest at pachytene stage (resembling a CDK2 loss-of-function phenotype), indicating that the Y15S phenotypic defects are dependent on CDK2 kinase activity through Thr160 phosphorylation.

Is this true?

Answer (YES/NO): YES